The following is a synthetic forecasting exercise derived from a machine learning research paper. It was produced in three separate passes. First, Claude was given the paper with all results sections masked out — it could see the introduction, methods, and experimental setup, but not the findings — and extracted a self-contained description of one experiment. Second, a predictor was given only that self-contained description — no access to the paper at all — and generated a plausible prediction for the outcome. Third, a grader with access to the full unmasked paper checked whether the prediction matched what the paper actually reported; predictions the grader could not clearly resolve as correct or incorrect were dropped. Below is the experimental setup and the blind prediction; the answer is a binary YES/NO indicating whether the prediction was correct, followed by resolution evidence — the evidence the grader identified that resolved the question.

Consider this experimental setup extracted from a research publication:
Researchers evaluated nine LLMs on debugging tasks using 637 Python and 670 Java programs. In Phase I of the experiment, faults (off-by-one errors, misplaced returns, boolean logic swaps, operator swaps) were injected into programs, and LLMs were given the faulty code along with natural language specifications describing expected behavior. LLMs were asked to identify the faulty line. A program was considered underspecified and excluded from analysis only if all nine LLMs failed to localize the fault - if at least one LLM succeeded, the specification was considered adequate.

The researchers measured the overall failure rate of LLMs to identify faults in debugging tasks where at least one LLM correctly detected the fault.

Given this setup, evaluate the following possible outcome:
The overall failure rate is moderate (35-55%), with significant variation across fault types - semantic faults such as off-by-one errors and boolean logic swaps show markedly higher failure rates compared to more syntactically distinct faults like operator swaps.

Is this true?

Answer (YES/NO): NO